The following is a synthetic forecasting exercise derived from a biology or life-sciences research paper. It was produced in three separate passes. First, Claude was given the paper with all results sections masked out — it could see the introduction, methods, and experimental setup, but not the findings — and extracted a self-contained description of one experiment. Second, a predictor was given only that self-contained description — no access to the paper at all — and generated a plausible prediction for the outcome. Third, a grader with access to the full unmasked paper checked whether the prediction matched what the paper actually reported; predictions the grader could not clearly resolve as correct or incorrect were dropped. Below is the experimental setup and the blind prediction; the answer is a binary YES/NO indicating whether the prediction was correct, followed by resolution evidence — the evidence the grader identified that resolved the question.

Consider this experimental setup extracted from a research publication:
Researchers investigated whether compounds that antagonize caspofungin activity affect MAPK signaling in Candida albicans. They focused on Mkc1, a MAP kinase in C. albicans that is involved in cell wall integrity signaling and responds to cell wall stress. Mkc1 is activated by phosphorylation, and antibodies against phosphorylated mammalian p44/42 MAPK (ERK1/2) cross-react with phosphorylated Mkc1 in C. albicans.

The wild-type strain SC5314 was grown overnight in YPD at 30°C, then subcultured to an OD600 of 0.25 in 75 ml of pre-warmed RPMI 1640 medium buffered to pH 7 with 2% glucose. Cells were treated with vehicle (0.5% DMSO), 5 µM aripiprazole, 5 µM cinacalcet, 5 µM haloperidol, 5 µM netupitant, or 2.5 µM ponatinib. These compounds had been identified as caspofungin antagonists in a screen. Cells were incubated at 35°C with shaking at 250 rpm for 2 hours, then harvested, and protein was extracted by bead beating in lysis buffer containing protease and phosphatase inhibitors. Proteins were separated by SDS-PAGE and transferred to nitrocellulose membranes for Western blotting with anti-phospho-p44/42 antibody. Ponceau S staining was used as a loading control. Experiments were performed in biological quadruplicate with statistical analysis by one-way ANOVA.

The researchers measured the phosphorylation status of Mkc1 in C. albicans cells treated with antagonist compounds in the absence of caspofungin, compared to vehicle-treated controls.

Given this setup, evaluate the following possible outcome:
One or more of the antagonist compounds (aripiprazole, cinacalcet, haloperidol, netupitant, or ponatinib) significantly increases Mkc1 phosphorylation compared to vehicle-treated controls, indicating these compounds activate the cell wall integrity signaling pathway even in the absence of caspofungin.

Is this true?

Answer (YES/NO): NO